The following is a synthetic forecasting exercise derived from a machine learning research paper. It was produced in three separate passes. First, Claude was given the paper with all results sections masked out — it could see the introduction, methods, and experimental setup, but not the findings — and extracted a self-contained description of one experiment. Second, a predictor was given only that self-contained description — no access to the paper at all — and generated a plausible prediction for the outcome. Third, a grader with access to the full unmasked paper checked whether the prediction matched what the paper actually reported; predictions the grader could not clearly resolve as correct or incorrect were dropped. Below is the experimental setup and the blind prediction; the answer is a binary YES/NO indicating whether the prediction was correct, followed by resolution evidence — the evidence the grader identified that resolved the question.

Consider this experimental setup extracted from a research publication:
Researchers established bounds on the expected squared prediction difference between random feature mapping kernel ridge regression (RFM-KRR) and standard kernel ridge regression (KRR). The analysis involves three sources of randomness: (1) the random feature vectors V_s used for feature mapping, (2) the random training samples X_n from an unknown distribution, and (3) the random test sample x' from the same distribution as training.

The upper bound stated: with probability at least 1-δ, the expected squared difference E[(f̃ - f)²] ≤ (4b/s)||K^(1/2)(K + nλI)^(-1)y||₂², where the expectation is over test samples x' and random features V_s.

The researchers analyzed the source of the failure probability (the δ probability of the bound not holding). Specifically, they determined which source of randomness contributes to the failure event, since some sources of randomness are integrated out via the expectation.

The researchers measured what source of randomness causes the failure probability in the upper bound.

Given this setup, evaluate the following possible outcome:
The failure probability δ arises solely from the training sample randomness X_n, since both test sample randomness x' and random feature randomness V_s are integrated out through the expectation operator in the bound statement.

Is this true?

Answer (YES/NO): YES